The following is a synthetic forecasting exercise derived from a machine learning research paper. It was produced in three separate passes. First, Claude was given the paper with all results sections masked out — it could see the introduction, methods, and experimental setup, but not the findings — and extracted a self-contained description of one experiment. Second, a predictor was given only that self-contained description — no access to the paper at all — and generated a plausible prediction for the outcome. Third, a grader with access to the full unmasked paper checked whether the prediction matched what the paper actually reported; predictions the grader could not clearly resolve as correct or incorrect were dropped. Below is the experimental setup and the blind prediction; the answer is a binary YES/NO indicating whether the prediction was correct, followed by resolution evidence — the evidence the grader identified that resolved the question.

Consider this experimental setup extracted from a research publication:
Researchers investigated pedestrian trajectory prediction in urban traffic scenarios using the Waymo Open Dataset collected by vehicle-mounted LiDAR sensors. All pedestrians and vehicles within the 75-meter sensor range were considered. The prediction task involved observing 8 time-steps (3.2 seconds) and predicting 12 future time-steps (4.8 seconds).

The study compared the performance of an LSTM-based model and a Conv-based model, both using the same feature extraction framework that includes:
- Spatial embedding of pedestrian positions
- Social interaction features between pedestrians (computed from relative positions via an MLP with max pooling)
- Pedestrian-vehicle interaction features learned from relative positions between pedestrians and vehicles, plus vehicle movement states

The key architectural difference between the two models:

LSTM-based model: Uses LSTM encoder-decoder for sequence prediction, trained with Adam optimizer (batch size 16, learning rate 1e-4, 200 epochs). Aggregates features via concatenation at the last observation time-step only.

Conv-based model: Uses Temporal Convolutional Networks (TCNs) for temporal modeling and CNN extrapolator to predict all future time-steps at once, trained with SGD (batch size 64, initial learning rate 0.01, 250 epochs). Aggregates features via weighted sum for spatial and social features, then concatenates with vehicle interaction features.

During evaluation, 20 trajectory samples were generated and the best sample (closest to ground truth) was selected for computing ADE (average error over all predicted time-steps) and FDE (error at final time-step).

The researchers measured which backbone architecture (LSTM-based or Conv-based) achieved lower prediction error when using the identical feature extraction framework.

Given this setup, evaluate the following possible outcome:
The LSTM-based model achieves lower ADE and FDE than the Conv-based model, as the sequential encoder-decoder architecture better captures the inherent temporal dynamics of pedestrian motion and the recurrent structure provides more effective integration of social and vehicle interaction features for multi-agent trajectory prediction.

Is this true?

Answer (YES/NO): NO